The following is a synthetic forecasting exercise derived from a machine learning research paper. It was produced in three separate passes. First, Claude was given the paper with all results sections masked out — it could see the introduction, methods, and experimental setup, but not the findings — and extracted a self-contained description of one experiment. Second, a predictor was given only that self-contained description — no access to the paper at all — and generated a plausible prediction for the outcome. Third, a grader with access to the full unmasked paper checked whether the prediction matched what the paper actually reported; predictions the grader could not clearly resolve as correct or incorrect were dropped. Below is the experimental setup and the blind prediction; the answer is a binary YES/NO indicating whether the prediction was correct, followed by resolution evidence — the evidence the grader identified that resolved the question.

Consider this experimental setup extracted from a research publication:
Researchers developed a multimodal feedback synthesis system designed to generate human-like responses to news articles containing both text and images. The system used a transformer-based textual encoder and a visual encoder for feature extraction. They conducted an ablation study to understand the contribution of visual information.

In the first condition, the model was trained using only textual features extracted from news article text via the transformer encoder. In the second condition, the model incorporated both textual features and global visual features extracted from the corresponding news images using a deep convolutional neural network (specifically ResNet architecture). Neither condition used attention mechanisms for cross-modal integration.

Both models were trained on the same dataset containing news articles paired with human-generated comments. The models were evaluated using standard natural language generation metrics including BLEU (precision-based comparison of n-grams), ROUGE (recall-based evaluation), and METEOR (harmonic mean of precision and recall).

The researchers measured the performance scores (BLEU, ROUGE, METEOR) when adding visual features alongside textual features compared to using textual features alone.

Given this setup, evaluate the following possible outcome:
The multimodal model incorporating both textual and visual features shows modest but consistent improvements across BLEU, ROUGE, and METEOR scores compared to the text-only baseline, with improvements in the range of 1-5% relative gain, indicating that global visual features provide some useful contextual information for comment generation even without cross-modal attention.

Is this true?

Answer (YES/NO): NO